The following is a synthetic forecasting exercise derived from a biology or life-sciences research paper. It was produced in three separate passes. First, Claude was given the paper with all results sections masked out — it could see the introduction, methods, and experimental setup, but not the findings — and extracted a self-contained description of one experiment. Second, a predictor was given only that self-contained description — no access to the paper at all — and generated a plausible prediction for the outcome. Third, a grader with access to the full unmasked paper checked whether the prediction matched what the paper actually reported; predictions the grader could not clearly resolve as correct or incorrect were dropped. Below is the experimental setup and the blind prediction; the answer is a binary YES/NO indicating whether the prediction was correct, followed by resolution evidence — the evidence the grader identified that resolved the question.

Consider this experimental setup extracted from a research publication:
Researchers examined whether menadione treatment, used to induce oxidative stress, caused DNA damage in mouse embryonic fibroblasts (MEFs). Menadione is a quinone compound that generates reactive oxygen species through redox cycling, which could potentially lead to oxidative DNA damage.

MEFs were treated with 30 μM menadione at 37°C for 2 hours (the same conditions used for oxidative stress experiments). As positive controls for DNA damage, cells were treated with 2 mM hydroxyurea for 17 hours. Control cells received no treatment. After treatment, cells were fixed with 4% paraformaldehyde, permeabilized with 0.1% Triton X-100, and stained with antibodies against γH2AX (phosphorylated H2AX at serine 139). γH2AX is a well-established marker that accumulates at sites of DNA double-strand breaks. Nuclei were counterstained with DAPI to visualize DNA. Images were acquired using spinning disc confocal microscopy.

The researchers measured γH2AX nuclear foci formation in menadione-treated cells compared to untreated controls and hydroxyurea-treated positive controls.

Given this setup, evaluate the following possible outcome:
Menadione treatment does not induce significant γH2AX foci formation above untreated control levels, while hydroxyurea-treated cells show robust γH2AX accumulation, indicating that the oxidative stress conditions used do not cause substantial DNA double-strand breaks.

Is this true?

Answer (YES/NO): NO